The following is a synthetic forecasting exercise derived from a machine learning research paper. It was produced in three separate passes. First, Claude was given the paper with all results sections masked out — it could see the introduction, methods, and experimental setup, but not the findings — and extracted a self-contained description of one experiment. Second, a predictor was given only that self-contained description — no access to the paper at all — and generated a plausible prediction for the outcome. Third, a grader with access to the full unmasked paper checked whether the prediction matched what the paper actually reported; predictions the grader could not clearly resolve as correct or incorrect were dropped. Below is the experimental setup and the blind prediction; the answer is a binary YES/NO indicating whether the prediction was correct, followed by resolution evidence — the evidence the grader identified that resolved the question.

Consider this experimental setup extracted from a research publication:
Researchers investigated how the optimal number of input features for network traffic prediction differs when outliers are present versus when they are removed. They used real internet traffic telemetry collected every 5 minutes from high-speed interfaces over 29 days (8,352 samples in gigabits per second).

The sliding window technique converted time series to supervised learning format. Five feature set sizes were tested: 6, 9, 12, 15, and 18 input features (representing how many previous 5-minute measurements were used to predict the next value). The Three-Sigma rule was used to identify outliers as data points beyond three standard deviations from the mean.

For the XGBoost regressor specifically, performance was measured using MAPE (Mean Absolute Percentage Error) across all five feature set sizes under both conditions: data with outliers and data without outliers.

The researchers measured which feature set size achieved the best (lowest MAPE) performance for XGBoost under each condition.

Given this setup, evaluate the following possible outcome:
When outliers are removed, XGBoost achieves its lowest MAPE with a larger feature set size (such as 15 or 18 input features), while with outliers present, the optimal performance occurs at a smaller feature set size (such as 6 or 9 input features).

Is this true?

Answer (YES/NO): NO